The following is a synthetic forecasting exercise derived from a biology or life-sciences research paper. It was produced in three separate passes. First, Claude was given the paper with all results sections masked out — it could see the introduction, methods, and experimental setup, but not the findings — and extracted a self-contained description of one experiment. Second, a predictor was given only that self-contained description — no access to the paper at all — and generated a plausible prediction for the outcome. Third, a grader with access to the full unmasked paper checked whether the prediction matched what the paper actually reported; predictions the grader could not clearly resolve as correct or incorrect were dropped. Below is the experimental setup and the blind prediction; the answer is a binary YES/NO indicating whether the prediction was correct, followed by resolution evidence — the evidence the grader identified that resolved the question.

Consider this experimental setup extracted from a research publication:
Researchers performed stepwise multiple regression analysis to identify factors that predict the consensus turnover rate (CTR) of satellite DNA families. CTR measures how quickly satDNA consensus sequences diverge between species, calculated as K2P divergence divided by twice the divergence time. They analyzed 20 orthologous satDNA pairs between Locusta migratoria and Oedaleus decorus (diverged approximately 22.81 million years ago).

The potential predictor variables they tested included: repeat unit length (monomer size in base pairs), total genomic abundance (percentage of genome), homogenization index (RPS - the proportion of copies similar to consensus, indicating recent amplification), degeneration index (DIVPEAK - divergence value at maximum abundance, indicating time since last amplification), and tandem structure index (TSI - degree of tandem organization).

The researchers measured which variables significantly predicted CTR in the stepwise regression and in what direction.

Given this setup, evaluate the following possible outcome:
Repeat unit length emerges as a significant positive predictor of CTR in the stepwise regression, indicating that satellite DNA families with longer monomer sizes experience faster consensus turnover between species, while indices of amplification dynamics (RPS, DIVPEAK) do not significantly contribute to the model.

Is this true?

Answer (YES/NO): NO